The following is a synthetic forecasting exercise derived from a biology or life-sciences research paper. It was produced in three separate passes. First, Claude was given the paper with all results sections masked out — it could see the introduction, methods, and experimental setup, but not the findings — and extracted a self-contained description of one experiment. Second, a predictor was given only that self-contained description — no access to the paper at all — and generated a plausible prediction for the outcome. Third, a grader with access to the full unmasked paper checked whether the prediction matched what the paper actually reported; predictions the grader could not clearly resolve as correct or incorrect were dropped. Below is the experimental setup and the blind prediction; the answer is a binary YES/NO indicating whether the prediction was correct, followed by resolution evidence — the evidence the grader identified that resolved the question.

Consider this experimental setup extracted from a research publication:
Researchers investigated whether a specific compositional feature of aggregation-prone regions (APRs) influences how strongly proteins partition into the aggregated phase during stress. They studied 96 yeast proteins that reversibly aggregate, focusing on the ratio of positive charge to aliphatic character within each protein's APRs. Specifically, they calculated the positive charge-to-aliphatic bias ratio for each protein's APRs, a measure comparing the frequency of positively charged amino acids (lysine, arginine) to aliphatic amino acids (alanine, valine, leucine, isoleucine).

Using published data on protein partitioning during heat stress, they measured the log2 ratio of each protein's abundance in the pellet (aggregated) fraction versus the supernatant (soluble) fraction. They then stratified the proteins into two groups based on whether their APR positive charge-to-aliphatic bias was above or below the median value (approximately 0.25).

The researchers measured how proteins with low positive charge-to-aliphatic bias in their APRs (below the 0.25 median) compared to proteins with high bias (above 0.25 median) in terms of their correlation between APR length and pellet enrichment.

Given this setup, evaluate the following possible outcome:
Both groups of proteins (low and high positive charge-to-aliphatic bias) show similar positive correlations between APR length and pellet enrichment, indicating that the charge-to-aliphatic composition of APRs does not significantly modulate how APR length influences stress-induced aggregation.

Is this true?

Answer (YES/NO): NO